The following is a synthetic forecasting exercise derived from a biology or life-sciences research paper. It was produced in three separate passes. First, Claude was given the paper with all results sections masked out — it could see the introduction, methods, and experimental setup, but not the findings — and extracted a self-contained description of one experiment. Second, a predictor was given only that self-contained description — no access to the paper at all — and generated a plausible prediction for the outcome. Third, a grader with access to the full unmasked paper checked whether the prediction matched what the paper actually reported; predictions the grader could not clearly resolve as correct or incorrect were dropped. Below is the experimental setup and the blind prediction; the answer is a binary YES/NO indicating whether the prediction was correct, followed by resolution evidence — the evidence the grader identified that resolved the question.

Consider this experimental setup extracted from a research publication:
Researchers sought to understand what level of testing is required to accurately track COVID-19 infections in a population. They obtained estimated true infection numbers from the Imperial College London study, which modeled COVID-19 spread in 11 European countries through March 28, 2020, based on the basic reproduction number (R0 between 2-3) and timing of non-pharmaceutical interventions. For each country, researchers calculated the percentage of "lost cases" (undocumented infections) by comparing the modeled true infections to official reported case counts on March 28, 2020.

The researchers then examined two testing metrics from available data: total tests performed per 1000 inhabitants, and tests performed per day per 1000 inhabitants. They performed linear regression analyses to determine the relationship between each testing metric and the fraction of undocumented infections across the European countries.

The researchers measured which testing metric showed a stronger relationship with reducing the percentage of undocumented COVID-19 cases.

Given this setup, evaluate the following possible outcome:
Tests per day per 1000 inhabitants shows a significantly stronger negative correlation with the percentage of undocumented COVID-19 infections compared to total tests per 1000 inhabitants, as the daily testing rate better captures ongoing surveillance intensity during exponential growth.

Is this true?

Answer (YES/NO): YES